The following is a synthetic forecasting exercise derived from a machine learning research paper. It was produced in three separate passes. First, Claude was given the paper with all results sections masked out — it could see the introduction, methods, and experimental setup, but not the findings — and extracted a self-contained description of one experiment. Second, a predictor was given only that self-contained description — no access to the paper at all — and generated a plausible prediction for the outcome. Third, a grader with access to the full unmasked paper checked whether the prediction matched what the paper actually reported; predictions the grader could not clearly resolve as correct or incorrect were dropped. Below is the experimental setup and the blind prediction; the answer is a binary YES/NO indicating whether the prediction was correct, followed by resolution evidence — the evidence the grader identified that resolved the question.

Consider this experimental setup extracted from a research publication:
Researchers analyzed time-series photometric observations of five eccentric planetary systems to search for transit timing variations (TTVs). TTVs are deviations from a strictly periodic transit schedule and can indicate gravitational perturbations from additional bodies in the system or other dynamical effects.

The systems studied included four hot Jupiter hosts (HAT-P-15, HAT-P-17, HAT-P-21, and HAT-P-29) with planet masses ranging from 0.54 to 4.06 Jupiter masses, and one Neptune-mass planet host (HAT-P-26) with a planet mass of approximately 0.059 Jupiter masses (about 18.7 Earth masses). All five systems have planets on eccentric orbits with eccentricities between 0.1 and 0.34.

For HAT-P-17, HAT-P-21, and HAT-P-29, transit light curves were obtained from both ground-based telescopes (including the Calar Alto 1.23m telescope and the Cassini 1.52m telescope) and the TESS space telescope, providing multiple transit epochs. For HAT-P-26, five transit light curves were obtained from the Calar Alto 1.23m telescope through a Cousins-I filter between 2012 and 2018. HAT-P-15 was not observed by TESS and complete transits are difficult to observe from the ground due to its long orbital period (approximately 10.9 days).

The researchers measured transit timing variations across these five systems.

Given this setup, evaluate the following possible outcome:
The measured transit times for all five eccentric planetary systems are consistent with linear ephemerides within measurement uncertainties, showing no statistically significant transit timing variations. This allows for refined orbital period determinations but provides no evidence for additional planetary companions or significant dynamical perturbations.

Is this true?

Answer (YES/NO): NO